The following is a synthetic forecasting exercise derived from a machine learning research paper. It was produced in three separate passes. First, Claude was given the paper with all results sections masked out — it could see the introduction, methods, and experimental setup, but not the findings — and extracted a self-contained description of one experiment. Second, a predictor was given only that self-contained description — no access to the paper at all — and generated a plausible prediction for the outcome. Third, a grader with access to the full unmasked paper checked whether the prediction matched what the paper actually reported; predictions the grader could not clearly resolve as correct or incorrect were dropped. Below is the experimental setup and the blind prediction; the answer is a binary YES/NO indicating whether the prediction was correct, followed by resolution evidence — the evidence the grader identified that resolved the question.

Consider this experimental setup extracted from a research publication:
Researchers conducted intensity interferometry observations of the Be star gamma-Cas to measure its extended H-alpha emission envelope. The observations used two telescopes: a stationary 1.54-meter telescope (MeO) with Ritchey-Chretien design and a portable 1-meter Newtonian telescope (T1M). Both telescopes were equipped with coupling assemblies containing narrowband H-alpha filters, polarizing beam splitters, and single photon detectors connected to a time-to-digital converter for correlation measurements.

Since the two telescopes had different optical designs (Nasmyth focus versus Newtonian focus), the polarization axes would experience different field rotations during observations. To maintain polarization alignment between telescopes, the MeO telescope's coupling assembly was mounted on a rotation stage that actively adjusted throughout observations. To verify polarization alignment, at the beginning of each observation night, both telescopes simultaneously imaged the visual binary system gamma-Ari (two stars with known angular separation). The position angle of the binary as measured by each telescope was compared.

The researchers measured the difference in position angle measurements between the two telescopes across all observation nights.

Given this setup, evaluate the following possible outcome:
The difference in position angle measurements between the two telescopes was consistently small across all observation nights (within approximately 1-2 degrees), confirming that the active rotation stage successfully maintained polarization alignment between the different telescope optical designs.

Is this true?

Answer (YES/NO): NO